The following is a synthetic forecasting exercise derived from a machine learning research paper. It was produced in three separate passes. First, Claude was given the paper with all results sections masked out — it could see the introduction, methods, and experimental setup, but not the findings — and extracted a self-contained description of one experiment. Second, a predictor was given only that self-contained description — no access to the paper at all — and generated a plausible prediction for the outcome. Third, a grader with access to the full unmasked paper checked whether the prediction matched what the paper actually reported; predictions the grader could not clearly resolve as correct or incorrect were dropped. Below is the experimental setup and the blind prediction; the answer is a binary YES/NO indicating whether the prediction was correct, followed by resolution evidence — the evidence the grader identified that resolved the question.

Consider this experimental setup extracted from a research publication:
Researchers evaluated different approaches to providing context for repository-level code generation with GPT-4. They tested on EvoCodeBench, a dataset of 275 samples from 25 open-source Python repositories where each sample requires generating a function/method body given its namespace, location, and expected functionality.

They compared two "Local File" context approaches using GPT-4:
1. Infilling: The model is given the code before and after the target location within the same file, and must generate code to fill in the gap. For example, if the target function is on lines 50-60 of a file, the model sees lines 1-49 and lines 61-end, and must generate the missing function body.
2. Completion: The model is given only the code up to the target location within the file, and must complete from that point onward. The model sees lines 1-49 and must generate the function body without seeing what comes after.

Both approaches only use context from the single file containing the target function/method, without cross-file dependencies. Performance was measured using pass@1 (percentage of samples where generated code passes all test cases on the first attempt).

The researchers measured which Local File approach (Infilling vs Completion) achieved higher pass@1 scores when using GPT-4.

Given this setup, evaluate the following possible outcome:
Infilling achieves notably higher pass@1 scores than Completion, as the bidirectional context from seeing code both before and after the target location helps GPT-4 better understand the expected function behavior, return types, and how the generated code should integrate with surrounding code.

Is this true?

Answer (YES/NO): YES